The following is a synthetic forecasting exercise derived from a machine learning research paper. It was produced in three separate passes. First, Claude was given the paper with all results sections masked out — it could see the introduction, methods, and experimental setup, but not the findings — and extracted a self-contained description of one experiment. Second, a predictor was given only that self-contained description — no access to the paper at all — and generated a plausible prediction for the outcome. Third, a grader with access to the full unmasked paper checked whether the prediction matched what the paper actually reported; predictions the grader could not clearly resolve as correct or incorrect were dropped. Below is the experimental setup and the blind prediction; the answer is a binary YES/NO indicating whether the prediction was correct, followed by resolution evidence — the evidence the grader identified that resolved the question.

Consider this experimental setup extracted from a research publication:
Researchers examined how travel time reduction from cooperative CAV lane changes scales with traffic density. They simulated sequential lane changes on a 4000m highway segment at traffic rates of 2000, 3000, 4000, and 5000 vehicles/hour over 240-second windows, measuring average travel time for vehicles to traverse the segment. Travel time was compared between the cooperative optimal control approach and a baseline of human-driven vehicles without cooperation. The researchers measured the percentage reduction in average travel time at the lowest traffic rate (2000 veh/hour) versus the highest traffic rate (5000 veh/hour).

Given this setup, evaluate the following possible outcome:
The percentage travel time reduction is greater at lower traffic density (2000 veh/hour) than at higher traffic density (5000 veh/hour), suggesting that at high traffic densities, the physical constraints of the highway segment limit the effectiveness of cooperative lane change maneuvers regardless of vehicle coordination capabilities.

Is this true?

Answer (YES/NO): NO